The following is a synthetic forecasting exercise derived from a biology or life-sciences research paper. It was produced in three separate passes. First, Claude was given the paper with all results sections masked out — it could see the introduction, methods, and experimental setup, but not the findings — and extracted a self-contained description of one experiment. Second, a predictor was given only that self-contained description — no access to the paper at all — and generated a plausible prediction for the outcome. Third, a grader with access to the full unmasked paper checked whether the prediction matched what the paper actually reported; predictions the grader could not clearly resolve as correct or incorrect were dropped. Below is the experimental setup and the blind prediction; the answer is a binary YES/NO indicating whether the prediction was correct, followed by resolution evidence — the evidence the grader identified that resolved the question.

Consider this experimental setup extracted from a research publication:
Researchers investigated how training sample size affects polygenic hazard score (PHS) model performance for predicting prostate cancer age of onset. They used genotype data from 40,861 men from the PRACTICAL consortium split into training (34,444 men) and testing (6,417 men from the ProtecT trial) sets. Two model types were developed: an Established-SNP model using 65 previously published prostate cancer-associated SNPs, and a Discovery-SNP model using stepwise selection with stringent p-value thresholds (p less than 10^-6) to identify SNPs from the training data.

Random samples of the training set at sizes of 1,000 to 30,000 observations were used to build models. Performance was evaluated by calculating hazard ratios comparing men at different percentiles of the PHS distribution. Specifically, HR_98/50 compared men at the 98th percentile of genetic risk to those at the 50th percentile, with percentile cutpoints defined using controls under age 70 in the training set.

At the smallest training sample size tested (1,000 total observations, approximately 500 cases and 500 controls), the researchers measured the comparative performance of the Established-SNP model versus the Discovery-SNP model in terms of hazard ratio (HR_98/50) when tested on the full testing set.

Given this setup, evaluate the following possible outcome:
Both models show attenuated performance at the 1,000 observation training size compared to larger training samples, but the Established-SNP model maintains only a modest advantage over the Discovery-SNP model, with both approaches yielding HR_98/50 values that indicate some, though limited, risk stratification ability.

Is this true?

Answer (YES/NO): NO